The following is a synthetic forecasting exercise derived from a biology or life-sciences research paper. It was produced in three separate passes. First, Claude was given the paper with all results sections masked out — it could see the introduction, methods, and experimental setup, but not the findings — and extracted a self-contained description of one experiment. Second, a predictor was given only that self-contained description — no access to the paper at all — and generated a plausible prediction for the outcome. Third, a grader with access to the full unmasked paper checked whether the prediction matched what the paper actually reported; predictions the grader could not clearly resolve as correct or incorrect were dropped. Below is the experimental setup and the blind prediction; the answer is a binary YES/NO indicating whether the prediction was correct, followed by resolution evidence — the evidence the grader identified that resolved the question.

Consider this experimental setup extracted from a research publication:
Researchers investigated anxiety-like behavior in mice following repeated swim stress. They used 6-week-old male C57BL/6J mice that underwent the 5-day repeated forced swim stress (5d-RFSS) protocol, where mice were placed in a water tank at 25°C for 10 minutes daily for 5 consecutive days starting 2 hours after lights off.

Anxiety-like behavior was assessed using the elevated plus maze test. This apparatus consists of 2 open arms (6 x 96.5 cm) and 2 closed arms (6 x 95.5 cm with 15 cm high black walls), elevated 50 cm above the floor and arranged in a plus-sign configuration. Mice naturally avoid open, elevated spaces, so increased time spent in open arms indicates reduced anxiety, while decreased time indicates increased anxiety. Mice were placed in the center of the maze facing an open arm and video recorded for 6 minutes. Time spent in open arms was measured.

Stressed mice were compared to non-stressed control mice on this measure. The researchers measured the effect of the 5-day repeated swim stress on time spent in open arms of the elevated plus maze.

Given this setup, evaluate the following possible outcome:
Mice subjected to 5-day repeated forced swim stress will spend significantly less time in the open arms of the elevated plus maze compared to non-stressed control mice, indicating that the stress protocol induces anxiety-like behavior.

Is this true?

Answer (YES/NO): YES